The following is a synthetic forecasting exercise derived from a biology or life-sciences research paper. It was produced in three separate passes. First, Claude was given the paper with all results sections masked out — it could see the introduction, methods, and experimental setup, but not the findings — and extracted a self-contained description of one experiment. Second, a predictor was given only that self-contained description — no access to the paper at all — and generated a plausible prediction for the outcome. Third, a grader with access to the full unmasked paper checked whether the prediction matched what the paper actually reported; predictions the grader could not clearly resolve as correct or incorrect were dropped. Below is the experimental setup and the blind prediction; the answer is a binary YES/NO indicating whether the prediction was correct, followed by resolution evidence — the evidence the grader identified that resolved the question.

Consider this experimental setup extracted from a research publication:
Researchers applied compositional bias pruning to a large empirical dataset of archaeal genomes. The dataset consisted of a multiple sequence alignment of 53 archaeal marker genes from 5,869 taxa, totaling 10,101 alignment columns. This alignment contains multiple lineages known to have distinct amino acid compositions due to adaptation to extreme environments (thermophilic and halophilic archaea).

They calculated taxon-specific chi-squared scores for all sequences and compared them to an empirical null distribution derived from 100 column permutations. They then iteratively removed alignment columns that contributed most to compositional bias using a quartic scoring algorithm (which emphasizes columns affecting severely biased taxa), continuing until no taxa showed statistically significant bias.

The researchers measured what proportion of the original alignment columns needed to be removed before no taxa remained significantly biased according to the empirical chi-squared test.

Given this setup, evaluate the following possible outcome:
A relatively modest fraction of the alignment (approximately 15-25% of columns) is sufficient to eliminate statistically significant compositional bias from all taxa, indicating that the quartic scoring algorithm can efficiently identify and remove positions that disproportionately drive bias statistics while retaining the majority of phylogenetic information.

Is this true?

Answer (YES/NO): NO